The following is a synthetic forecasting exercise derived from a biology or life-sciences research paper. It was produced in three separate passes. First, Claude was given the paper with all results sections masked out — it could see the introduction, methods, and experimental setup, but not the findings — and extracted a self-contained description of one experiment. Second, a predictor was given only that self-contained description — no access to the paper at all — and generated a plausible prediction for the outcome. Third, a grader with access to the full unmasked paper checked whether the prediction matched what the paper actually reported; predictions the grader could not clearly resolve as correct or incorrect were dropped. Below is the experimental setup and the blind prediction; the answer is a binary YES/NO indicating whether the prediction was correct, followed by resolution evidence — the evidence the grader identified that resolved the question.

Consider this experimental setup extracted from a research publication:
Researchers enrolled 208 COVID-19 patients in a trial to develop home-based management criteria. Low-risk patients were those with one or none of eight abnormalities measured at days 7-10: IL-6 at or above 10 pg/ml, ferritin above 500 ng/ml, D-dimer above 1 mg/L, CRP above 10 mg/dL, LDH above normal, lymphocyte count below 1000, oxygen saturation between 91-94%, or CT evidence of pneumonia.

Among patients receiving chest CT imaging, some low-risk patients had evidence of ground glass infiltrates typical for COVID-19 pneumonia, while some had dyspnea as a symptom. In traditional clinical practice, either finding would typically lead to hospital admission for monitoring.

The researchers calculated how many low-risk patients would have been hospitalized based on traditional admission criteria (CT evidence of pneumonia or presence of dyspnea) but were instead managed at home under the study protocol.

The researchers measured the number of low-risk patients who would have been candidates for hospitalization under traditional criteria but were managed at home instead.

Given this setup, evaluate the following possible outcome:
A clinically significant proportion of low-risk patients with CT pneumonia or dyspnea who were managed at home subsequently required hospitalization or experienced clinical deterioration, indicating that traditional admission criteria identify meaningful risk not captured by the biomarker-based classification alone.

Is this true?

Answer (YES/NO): NO